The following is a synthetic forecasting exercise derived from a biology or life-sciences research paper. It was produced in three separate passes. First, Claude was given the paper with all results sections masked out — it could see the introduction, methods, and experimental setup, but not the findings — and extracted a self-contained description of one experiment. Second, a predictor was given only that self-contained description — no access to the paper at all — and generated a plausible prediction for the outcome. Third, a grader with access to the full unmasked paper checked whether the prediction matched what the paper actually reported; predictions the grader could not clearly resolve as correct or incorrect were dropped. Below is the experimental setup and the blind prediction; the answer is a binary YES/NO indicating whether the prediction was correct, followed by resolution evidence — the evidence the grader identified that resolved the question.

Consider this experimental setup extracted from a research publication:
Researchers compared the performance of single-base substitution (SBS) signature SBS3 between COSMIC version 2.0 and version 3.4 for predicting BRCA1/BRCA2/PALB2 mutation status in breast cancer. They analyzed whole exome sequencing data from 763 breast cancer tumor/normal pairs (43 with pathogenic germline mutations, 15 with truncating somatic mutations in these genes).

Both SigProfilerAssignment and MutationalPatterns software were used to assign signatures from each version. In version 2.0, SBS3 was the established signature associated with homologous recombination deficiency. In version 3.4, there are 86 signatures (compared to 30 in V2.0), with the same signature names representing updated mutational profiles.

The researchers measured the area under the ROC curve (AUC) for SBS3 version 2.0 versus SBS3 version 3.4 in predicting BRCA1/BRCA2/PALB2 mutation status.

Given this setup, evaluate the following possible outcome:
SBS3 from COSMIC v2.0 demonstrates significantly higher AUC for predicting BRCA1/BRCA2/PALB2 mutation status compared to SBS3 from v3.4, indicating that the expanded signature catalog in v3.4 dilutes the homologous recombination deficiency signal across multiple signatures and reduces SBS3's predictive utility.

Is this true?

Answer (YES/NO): YES